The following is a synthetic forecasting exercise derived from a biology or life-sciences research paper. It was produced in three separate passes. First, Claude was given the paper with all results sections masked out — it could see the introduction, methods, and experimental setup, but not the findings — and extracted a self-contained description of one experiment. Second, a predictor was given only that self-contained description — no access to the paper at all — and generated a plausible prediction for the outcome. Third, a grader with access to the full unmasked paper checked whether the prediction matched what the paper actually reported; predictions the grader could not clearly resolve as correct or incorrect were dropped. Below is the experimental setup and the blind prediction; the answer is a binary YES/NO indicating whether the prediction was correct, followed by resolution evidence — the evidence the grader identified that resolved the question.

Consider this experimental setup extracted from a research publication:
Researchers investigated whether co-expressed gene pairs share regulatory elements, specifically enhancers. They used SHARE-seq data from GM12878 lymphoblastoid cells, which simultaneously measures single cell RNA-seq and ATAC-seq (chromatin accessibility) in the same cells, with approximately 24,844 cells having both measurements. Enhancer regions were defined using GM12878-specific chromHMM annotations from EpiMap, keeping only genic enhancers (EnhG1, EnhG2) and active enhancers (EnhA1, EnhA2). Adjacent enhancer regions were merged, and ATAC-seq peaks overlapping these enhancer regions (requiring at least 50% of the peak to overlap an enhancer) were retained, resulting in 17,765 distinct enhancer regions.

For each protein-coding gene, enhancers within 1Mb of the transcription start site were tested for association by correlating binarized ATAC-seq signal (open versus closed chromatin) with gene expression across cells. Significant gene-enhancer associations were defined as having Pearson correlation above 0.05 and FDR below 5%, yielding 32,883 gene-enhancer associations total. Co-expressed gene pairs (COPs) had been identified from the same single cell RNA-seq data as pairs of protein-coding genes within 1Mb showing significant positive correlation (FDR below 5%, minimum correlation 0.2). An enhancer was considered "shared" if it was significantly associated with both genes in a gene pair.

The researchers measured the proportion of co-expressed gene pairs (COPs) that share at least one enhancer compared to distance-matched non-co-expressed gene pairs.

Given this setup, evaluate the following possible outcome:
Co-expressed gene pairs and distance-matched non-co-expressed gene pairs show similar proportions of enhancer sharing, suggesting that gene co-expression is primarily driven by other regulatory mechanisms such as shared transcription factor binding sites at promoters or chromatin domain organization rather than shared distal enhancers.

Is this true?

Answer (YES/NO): NO